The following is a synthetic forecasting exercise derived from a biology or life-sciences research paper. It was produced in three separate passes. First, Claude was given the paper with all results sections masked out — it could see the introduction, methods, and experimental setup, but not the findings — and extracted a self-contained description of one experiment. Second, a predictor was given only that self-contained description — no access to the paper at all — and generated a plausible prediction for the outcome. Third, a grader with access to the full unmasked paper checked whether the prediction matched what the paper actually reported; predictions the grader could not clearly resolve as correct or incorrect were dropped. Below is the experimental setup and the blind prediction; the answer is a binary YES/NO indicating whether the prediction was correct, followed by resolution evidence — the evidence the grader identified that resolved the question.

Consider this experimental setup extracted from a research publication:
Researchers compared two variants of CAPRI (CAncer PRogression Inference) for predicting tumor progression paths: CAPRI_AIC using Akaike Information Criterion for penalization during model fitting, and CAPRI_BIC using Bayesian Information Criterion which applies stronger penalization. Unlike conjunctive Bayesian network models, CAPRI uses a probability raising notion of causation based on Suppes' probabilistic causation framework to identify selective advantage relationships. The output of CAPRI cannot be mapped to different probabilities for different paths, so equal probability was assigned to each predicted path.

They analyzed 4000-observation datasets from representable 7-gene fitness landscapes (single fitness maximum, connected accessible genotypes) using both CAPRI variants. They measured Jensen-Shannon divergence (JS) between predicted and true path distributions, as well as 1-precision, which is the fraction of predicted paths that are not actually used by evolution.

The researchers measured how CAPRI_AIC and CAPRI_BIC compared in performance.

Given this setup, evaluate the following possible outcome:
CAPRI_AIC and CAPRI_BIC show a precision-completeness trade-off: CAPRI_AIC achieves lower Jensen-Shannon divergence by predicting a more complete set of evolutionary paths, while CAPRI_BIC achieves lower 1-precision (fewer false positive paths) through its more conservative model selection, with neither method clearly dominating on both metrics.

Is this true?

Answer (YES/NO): NO